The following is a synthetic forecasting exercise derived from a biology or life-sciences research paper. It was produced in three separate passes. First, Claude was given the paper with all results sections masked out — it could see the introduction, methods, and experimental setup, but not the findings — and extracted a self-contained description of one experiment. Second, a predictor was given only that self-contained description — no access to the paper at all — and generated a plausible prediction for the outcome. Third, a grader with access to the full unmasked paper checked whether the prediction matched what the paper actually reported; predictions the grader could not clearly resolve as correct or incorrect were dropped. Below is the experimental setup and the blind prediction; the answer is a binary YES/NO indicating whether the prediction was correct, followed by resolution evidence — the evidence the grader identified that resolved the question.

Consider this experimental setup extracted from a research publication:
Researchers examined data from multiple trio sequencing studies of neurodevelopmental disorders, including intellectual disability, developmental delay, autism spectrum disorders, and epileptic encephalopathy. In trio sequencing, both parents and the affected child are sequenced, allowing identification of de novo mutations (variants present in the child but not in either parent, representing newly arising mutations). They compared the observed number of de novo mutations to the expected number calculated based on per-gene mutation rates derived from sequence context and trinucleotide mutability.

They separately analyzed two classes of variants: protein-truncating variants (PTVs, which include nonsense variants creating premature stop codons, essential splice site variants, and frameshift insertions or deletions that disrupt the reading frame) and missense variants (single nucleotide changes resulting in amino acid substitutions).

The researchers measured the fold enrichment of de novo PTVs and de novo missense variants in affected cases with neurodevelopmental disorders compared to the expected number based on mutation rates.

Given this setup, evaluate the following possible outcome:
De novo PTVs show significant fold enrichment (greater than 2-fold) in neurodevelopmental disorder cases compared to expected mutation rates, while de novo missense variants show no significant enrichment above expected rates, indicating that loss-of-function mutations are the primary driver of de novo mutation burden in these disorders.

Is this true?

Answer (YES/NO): NO